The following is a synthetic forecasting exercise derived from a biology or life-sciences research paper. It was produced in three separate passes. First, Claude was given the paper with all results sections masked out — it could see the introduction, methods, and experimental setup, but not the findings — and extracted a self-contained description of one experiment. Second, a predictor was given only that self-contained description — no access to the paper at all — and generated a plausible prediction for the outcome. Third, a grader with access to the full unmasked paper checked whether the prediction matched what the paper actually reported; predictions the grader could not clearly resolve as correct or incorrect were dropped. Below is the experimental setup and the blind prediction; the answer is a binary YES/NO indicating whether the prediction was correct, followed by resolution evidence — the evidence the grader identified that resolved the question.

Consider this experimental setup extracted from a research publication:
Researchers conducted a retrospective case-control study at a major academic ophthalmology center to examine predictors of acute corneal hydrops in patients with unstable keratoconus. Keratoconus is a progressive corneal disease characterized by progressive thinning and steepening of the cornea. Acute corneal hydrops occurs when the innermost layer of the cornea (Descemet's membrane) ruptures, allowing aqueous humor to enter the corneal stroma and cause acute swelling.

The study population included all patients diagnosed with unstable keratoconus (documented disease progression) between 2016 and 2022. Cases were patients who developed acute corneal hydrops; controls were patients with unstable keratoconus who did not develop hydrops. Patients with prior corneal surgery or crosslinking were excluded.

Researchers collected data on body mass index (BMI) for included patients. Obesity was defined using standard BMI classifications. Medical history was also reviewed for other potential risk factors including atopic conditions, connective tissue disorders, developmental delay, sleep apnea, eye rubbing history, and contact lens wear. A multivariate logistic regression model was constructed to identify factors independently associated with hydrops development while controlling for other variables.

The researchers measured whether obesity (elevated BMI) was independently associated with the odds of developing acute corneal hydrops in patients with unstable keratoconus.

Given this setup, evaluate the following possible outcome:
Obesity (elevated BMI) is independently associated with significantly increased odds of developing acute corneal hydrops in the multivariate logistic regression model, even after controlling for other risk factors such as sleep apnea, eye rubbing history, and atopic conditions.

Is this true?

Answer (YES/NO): YES